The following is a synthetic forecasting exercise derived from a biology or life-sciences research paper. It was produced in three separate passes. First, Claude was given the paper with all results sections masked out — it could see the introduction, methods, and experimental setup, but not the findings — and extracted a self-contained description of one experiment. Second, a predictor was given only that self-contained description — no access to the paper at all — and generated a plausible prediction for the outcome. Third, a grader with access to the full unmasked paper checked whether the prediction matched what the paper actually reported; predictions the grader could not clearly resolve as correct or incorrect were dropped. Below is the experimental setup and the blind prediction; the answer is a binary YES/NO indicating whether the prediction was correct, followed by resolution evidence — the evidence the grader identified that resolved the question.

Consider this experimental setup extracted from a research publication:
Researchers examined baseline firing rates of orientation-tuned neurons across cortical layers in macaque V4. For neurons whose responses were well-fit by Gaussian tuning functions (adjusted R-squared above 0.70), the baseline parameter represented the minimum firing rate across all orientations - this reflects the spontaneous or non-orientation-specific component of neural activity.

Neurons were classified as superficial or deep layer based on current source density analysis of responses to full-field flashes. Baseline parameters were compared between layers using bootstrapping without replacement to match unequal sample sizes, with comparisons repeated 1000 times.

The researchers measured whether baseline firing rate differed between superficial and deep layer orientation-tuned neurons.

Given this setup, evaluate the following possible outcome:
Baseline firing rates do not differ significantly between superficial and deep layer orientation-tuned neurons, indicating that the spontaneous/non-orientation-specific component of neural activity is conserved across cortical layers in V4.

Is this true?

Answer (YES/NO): YES